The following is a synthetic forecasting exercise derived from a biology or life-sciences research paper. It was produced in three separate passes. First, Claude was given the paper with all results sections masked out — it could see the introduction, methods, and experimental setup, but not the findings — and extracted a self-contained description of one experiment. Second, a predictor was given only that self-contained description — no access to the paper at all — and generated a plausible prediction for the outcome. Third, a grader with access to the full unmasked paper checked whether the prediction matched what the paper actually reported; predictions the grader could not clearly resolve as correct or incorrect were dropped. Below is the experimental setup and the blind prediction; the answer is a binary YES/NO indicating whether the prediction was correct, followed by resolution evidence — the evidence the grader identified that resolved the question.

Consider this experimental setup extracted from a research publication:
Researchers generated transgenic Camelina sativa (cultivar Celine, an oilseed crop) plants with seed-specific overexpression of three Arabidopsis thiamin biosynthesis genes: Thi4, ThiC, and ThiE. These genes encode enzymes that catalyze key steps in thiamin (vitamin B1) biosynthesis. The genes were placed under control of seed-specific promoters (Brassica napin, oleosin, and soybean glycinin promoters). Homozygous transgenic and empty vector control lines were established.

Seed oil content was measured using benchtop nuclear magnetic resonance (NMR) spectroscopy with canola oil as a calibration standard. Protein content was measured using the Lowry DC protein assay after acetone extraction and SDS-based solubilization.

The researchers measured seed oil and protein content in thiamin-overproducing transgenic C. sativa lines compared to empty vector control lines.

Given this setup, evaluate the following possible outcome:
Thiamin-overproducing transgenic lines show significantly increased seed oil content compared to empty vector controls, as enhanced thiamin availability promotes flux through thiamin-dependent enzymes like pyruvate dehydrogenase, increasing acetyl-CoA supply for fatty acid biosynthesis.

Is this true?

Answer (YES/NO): YES